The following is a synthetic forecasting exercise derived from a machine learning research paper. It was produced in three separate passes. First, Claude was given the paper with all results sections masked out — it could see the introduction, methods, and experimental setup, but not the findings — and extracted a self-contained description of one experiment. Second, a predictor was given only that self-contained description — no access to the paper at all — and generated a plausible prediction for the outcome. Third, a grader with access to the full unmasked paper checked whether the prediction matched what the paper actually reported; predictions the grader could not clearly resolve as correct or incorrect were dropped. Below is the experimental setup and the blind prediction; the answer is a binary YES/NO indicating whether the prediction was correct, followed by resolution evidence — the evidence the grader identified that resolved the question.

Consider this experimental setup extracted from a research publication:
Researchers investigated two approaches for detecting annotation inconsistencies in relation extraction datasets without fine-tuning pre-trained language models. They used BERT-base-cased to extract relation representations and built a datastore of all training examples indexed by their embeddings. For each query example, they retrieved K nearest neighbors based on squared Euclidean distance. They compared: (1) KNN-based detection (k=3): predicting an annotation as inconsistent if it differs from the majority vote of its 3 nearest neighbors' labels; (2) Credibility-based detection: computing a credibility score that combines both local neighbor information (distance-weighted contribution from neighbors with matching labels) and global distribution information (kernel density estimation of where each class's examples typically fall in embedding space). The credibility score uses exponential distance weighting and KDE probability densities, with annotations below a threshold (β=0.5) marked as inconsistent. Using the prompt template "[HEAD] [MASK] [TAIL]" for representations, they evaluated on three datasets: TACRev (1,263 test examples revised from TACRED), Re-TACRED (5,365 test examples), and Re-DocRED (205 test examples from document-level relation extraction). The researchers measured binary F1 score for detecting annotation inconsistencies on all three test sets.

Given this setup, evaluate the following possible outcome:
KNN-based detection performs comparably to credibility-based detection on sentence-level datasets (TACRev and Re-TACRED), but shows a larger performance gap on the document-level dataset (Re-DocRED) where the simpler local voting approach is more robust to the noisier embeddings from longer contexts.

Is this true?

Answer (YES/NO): NO